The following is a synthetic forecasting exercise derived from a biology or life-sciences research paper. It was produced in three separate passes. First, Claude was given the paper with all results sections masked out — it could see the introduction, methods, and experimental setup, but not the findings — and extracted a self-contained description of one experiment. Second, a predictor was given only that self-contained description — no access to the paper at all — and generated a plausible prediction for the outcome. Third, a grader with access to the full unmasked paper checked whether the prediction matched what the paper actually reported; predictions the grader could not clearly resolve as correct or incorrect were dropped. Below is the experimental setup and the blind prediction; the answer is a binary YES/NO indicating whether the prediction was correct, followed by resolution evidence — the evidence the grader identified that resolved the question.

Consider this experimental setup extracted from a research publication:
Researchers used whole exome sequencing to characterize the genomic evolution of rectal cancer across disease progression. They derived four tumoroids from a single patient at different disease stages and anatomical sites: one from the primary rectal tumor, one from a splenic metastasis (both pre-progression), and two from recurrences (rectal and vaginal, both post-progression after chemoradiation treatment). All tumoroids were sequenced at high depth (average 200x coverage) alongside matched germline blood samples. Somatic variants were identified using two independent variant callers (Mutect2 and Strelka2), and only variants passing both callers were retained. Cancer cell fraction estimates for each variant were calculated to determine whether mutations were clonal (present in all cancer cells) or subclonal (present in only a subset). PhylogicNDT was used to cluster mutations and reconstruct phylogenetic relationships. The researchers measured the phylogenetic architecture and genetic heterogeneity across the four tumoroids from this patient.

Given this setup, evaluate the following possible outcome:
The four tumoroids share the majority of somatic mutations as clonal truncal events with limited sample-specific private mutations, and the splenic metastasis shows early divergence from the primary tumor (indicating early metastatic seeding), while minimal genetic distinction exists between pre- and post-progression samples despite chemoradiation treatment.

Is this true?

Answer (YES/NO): NO